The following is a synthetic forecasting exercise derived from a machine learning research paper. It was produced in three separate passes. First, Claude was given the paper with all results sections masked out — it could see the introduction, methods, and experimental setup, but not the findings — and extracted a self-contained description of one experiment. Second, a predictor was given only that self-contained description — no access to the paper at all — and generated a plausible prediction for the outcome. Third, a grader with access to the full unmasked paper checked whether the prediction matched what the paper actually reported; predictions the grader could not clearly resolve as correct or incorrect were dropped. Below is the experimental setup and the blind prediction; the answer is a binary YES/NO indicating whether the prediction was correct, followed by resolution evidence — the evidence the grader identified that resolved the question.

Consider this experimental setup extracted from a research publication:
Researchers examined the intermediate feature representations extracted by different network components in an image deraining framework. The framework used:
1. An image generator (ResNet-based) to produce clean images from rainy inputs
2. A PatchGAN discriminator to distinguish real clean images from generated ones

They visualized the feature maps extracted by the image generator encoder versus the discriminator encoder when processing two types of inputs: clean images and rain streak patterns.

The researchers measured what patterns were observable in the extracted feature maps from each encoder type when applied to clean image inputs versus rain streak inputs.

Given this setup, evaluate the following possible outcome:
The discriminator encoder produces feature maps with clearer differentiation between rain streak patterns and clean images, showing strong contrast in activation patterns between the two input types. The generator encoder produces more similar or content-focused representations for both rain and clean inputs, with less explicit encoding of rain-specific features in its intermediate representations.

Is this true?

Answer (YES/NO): YES